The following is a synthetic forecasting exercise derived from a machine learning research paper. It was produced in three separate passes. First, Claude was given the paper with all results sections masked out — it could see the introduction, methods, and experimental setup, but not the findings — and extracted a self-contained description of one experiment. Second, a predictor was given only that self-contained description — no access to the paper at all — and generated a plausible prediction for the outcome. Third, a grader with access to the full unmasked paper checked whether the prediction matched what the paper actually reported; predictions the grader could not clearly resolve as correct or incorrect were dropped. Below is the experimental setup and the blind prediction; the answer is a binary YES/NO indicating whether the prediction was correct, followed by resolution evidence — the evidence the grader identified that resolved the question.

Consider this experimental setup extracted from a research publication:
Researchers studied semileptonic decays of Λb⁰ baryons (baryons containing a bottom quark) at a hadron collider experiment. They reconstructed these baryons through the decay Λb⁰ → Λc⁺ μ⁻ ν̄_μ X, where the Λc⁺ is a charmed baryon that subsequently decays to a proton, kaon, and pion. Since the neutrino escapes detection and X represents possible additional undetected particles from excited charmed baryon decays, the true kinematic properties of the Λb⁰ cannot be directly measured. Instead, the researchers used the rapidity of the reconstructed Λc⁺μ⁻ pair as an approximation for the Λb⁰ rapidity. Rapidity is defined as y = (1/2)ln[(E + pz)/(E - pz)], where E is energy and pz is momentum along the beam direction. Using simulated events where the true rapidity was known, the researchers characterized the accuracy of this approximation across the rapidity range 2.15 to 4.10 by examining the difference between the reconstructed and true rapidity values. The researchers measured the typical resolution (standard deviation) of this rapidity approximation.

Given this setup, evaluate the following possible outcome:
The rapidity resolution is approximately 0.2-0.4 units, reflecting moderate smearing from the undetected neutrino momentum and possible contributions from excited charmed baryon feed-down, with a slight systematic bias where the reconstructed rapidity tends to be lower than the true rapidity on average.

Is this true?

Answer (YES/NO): NO